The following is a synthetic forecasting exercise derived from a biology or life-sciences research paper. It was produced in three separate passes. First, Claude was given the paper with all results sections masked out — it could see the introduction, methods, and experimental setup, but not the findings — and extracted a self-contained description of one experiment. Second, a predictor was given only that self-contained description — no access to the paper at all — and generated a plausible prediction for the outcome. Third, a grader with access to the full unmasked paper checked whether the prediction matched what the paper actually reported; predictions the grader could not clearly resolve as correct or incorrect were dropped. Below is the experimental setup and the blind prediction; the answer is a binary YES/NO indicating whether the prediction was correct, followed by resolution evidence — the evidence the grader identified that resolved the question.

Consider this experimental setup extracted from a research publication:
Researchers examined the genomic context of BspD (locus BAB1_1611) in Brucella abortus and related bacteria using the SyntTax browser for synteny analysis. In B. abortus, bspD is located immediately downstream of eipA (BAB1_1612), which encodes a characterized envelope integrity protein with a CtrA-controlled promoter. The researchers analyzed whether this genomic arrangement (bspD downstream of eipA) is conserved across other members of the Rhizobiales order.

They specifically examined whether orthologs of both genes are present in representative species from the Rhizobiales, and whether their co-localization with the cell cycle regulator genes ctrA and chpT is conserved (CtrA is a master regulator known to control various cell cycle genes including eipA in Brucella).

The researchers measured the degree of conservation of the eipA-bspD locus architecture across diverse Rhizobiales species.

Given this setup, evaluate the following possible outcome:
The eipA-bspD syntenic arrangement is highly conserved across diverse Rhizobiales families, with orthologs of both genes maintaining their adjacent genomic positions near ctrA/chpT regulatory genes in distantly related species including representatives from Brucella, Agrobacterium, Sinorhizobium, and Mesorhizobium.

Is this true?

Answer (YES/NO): NO